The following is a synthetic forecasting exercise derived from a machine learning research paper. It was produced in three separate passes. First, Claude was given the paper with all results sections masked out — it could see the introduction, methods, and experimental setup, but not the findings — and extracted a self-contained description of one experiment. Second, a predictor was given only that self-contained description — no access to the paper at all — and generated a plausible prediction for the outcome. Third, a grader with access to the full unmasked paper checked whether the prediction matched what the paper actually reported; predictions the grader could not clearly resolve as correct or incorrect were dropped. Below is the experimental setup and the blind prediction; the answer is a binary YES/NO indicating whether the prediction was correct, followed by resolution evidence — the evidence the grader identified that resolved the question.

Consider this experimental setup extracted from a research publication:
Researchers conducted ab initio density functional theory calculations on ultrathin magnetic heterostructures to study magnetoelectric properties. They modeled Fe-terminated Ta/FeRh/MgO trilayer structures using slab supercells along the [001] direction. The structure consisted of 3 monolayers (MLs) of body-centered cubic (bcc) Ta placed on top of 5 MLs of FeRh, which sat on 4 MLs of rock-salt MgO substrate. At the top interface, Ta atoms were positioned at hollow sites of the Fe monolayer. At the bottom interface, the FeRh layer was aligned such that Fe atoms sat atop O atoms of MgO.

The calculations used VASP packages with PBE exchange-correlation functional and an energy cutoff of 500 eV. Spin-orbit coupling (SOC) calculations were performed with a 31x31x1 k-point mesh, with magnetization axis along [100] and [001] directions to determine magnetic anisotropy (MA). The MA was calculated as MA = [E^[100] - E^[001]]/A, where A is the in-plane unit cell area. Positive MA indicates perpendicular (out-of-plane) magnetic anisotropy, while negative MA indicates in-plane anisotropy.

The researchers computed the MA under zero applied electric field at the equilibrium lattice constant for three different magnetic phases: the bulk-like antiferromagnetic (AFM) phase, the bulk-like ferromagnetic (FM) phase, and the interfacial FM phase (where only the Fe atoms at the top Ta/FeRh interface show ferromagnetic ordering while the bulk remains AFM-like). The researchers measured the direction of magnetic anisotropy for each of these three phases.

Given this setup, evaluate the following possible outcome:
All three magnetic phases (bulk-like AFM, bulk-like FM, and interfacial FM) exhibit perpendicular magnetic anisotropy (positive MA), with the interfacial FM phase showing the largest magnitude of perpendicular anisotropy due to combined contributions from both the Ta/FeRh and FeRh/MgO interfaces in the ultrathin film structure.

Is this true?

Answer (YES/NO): NO